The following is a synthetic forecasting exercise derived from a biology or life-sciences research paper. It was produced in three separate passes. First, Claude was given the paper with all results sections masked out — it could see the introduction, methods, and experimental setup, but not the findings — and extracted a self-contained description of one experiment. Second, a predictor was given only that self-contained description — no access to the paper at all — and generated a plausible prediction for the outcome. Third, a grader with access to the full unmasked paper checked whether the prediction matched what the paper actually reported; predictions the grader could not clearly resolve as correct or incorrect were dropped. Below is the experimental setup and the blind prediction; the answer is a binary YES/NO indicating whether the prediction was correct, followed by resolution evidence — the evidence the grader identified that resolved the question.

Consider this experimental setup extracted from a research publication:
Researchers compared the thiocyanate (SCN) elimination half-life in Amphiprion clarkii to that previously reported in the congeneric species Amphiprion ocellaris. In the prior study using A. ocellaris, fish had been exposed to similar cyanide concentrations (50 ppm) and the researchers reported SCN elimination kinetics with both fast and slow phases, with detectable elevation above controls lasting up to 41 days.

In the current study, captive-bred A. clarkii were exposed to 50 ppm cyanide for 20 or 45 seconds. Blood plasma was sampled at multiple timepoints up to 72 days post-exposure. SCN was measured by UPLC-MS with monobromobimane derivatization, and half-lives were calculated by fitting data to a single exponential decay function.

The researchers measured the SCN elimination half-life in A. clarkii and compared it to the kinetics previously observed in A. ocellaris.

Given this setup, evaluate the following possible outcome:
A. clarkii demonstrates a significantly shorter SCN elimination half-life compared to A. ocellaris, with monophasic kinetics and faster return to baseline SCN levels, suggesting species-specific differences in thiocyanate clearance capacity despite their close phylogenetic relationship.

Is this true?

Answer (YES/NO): NO